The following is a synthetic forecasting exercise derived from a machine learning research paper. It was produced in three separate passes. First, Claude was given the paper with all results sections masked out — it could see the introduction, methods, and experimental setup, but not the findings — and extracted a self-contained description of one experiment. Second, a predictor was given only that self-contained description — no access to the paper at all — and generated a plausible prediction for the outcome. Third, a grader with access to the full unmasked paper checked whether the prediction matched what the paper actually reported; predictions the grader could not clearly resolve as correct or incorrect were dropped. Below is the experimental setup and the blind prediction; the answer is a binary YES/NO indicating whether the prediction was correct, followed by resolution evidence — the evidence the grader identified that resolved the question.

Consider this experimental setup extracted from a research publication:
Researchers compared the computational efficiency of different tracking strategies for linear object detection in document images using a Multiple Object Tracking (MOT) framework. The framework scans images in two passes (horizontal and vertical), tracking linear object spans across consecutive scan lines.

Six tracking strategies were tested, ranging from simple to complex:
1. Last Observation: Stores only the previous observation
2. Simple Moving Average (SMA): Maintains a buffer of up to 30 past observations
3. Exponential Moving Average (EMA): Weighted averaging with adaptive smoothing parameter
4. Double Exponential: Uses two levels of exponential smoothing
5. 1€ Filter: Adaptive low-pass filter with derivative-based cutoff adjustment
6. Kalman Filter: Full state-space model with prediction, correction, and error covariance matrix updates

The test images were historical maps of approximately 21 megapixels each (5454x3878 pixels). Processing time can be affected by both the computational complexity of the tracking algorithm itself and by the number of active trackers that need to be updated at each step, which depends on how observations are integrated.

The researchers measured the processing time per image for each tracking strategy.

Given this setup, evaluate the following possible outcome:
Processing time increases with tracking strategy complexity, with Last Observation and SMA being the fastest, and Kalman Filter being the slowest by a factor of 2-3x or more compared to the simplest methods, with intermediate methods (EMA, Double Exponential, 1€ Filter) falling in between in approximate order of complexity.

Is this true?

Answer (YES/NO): NO